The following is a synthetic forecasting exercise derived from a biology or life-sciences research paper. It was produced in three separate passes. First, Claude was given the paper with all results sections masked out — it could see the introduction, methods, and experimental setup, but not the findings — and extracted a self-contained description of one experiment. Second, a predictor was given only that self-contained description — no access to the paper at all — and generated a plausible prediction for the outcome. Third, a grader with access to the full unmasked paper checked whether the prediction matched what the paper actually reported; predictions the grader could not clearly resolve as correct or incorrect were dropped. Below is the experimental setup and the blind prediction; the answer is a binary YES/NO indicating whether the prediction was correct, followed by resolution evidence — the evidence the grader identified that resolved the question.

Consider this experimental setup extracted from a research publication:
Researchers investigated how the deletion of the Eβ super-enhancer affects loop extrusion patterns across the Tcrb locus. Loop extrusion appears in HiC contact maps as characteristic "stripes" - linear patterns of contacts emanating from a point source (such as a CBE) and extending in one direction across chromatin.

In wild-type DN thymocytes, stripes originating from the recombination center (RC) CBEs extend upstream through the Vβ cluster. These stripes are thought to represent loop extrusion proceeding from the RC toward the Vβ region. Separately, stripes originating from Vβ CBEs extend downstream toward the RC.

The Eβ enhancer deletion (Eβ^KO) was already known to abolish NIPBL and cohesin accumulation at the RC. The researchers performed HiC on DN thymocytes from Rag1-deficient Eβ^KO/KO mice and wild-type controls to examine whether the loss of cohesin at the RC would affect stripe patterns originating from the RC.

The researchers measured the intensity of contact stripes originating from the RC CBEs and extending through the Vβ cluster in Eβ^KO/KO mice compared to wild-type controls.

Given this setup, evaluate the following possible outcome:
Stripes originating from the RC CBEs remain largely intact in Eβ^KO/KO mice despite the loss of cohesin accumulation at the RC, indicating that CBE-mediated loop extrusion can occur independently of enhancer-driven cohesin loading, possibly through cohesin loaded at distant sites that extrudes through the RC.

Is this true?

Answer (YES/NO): YES